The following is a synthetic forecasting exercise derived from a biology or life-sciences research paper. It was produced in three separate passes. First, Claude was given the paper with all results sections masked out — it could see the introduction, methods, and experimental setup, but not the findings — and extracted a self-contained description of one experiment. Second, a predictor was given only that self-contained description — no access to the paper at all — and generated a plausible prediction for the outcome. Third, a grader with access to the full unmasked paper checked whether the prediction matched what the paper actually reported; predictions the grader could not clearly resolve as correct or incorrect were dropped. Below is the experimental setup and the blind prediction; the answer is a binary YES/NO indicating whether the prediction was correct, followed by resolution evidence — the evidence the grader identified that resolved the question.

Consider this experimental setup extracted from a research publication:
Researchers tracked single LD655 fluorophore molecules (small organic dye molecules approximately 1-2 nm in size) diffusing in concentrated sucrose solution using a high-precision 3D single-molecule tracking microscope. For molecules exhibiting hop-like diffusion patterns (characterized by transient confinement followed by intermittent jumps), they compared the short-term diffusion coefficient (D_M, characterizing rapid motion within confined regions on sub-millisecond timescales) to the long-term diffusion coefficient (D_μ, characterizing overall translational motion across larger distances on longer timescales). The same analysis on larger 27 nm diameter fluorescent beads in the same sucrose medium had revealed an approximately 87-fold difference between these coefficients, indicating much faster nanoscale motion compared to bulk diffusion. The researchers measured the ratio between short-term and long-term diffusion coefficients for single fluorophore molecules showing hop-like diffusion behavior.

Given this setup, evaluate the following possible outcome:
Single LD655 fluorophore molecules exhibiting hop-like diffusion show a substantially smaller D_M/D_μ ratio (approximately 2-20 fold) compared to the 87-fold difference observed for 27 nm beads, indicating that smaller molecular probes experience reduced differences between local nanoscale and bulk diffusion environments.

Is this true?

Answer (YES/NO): YES